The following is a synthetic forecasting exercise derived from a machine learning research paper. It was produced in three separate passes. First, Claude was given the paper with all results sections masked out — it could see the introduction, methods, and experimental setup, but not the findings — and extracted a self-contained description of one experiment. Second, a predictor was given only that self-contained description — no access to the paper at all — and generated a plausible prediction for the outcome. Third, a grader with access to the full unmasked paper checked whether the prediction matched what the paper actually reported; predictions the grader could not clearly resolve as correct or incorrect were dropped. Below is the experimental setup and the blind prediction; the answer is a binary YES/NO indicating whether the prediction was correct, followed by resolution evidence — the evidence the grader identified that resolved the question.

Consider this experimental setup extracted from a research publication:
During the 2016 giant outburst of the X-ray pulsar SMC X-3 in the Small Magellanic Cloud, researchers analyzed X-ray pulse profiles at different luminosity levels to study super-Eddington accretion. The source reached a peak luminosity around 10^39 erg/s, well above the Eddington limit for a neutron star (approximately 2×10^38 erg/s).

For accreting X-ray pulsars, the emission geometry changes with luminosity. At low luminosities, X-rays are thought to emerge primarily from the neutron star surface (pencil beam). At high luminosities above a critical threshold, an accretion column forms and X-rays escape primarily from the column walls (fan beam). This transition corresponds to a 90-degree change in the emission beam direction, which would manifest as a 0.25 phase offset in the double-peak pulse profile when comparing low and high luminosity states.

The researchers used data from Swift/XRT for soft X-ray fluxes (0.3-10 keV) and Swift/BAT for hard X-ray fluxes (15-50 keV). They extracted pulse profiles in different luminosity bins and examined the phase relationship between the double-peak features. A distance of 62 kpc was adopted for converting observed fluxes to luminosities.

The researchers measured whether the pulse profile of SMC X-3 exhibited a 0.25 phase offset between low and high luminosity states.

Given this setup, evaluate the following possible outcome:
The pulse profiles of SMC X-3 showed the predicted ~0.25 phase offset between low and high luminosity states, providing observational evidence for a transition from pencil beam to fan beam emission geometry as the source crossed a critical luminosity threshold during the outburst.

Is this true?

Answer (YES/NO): YES